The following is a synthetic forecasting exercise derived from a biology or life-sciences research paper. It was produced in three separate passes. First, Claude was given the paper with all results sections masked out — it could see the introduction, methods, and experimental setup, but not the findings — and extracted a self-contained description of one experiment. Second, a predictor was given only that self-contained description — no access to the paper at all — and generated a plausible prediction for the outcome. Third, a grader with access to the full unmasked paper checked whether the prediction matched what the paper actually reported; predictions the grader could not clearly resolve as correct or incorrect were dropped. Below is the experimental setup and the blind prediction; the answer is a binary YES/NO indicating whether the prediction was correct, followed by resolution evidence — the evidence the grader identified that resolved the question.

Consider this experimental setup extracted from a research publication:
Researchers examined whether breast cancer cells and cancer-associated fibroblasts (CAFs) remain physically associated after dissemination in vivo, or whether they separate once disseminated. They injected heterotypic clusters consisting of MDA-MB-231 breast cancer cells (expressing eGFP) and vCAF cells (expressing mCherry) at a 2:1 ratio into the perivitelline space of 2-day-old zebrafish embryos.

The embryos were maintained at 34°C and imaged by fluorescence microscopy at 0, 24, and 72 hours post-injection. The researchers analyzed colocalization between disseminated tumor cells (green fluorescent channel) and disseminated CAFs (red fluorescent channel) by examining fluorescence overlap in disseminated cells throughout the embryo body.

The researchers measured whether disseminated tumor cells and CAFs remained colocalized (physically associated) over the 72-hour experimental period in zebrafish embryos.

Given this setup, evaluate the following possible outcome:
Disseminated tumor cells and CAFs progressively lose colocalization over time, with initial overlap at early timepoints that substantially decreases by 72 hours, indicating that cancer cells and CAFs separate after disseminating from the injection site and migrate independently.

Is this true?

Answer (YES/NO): NO